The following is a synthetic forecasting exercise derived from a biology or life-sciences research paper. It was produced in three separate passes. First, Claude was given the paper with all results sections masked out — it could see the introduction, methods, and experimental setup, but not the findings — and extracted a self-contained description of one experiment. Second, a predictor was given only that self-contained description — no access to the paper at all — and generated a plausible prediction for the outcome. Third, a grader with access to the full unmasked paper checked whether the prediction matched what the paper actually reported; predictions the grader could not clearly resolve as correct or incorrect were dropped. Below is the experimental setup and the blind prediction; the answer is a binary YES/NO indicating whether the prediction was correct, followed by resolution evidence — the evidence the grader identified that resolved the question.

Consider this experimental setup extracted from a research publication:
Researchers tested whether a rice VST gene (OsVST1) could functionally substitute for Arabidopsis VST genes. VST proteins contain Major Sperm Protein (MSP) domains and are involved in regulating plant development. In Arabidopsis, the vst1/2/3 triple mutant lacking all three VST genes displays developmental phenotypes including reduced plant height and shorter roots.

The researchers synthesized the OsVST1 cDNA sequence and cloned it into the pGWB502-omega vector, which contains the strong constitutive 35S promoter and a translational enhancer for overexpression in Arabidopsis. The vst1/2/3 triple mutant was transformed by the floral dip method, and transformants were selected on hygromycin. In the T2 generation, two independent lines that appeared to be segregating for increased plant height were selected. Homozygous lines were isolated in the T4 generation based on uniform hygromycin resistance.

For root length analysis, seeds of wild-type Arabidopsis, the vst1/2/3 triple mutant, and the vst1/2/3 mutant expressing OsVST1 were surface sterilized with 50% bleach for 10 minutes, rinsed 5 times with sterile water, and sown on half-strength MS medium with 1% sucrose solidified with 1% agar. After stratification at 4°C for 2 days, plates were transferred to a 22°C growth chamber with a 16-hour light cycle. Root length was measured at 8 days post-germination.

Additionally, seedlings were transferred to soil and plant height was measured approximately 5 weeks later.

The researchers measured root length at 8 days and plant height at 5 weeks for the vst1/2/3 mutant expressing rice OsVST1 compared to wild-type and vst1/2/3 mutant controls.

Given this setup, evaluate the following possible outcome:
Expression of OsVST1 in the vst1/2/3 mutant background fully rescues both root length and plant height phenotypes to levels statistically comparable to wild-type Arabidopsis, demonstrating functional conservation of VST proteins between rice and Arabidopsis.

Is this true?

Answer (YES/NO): NO